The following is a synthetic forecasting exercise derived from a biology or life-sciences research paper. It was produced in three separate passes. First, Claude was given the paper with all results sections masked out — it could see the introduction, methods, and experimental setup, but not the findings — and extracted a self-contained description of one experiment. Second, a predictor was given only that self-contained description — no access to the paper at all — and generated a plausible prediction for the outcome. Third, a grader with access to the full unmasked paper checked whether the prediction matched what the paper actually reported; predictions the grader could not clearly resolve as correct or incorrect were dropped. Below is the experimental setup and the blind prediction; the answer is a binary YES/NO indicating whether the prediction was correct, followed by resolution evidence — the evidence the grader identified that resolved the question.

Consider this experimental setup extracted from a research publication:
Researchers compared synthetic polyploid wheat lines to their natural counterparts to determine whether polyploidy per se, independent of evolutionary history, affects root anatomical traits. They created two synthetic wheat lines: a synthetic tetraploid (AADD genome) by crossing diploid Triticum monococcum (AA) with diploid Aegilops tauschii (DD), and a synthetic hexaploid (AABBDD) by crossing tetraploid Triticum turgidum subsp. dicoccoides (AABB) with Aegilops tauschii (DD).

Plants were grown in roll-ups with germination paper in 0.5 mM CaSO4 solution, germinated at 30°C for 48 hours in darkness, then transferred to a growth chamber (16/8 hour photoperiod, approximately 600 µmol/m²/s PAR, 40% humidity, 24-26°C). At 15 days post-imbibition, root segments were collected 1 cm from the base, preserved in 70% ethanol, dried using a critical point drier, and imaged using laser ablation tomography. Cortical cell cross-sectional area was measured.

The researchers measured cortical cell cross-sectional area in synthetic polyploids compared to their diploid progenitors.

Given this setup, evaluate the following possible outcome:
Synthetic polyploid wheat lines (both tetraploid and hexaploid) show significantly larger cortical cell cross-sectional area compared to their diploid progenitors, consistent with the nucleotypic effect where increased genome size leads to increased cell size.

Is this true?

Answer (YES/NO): YES